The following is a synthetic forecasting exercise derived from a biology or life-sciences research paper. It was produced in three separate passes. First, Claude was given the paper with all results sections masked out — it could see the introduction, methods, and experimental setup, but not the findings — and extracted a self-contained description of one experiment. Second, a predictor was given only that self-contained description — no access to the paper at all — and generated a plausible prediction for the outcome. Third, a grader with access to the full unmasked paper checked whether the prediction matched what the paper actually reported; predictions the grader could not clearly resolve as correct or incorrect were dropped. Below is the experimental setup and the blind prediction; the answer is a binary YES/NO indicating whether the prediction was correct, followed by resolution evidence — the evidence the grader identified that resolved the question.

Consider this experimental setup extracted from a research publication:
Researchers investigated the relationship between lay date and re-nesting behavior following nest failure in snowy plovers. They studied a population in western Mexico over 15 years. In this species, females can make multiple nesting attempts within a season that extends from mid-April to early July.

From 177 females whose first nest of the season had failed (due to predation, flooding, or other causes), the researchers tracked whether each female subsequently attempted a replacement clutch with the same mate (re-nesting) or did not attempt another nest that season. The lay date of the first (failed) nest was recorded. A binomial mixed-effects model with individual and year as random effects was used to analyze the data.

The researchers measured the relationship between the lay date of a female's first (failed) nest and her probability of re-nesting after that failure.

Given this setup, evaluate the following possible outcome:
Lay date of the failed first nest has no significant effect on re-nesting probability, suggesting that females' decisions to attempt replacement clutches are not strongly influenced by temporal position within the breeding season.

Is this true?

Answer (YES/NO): NO